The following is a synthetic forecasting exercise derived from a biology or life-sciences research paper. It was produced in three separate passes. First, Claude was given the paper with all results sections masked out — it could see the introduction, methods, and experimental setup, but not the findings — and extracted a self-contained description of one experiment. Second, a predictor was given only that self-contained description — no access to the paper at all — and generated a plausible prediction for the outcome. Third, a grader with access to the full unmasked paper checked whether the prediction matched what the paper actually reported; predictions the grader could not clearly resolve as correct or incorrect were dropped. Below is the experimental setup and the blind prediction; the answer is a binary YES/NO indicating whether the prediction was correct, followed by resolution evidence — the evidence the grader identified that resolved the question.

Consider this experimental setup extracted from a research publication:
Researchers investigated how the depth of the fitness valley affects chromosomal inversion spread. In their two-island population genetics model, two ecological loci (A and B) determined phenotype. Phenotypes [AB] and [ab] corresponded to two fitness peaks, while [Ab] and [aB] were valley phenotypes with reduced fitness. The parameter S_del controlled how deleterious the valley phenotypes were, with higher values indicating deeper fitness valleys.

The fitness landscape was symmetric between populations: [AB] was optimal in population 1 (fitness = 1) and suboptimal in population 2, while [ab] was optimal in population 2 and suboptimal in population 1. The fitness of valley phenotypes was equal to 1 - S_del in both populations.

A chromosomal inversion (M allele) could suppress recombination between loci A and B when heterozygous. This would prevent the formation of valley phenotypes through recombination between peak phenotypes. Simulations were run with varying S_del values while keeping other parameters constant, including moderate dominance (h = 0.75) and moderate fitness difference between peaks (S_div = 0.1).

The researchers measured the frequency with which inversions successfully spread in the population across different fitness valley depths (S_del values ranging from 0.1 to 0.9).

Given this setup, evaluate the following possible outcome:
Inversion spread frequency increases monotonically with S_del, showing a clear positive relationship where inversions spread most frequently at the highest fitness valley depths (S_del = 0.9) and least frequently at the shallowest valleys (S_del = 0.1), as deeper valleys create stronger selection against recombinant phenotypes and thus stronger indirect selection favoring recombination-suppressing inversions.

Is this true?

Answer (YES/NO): NO